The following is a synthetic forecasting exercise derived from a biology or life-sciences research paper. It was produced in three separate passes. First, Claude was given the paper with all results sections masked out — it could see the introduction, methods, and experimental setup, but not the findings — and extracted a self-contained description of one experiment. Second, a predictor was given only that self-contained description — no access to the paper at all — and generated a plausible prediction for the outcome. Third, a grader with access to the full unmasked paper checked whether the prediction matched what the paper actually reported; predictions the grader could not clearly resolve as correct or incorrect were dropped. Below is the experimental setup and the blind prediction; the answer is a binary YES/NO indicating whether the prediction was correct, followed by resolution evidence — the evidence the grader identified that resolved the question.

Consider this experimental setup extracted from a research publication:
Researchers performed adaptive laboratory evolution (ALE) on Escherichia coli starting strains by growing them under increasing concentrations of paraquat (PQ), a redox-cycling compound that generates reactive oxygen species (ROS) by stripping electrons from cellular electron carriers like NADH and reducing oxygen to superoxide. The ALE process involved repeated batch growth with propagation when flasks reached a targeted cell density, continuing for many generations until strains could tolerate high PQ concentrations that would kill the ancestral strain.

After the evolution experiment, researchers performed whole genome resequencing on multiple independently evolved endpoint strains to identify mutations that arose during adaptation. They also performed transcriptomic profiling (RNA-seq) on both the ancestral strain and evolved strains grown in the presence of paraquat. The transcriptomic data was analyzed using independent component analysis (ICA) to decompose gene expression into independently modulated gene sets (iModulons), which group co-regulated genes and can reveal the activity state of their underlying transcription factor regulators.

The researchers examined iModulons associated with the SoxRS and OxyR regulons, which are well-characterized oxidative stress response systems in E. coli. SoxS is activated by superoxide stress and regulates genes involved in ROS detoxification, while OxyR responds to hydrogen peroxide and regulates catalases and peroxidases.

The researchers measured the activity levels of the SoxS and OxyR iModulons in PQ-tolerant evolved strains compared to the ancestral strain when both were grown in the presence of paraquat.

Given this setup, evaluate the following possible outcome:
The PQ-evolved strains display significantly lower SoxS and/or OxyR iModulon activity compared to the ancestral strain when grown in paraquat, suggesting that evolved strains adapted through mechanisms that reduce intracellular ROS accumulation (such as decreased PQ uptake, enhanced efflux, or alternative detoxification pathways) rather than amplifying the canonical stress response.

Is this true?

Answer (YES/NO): NO